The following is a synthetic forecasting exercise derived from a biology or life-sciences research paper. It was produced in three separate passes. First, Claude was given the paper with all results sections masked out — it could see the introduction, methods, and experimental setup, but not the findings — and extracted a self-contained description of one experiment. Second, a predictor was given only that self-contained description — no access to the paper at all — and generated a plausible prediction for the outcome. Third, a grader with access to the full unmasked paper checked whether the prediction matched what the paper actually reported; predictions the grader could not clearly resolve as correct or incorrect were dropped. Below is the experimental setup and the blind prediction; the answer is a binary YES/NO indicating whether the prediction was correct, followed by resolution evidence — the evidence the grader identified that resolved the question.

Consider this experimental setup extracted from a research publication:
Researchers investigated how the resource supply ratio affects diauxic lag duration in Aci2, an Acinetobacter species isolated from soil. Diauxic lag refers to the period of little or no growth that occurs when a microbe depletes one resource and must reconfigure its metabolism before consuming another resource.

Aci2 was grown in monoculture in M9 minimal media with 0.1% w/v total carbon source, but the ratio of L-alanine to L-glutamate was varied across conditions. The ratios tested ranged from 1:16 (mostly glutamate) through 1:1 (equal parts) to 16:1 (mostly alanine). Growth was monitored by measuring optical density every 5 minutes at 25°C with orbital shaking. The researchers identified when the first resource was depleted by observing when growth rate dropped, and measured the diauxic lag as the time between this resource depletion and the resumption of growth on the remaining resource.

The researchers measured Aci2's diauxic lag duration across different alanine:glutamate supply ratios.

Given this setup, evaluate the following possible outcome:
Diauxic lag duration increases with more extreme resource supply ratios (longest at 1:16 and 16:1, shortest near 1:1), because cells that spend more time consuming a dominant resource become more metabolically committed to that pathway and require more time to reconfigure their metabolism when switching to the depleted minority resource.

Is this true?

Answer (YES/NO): NO